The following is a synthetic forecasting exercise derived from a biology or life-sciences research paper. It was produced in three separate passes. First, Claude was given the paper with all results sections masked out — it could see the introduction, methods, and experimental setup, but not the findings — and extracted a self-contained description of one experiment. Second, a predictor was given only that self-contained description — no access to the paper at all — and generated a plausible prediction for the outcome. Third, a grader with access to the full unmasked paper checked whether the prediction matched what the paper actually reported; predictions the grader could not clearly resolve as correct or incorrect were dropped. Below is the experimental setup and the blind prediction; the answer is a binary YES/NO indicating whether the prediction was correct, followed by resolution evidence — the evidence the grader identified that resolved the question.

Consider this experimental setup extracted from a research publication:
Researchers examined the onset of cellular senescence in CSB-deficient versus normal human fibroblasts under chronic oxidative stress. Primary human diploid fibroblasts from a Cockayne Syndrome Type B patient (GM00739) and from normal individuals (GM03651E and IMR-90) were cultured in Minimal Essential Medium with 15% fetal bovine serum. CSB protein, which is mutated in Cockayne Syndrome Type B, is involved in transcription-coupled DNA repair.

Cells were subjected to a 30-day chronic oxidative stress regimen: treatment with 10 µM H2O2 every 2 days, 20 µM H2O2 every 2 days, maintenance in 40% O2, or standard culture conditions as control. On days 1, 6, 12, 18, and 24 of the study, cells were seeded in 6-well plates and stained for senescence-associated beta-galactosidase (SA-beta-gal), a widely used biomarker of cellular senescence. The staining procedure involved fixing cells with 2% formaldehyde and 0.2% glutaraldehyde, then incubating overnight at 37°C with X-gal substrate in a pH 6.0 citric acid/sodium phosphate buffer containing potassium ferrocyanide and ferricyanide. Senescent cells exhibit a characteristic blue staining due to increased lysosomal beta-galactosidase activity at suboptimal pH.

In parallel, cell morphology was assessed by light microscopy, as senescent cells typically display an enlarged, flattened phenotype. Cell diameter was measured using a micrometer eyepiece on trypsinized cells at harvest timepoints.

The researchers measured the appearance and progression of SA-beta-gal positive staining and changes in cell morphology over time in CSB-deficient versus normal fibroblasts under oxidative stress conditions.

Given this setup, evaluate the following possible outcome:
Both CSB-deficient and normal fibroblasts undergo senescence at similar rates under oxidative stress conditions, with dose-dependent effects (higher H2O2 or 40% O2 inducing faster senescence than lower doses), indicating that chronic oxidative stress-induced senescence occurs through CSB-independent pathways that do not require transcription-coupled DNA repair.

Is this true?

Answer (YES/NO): NO